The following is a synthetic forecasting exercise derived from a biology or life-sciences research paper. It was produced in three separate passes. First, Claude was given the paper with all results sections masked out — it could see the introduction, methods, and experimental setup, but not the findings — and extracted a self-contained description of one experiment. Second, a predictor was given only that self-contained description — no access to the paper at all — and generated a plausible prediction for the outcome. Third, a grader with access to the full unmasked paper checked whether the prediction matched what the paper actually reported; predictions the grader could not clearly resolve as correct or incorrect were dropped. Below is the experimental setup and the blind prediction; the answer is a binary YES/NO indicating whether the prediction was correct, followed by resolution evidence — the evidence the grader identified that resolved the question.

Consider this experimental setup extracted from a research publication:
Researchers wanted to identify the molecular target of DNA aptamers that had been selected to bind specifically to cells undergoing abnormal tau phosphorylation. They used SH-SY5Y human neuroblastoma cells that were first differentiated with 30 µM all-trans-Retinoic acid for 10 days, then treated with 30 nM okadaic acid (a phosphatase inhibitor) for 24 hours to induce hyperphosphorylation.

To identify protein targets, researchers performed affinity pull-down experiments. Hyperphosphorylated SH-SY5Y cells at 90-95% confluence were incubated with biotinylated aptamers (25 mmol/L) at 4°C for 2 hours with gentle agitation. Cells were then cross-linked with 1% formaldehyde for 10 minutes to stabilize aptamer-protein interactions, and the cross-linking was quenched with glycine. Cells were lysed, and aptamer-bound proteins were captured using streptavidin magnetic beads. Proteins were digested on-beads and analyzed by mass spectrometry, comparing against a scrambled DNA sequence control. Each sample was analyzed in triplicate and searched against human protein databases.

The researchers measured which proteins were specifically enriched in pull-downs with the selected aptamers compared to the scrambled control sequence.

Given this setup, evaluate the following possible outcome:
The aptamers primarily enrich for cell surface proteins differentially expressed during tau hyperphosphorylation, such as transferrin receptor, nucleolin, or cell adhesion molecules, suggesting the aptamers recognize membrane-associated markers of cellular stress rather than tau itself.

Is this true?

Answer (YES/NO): NO